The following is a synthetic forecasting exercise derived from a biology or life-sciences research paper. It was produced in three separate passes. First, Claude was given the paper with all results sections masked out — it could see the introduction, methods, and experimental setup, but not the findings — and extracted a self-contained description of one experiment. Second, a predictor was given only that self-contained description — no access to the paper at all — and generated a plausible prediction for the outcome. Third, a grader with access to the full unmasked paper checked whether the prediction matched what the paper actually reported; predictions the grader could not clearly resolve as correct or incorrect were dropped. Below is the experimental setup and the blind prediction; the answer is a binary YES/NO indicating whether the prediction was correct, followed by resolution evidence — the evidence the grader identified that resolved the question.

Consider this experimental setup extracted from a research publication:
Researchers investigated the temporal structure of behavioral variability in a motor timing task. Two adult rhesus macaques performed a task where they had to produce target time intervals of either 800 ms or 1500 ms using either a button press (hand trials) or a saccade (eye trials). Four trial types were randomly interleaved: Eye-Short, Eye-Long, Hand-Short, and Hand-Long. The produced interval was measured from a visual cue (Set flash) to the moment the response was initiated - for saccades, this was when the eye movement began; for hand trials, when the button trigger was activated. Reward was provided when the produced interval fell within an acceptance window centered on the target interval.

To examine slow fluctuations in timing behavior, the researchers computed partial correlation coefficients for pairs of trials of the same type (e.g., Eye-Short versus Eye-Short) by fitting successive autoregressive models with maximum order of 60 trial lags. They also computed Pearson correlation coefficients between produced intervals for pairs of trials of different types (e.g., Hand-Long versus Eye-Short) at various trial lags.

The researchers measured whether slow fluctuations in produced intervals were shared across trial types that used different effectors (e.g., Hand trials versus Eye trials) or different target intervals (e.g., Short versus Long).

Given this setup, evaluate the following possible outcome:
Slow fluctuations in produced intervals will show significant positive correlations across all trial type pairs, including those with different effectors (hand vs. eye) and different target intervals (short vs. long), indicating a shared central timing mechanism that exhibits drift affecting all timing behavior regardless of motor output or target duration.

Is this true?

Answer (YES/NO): NO